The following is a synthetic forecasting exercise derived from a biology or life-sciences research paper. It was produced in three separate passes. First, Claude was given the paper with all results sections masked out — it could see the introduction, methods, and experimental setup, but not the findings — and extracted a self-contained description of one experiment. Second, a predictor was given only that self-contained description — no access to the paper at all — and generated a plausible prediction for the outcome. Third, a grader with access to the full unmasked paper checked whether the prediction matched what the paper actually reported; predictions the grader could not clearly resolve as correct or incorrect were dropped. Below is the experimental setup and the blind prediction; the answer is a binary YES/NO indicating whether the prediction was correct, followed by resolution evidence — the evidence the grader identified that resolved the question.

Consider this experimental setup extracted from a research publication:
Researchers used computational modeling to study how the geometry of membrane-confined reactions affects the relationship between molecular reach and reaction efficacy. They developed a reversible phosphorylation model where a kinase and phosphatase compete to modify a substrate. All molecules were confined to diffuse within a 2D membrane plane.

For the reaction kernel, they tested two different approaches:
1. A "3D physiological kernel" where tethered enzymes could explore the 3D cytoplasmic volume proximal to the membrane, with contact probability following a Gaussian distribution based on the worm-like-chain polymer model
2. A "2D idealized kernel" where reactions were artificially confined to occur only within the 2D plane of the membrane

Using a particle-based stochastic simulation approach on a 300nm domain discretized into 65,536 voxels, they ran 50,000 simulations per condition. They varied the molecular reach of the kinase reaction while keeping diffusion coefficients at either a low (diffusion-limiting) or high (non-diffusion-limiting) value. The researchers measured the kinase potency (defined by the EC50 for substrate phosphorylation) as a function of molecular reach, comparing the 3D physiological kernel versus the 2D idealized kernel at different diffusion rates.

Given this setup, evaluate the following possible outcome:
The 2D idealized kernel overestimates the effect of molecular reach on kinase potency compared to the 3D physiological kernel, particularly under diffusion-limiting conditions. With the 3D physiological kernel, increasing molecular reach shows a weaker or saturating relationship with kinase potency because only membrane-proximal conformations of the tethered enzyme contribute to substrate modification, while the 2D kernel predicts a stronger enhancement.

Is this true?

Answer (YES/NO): NO